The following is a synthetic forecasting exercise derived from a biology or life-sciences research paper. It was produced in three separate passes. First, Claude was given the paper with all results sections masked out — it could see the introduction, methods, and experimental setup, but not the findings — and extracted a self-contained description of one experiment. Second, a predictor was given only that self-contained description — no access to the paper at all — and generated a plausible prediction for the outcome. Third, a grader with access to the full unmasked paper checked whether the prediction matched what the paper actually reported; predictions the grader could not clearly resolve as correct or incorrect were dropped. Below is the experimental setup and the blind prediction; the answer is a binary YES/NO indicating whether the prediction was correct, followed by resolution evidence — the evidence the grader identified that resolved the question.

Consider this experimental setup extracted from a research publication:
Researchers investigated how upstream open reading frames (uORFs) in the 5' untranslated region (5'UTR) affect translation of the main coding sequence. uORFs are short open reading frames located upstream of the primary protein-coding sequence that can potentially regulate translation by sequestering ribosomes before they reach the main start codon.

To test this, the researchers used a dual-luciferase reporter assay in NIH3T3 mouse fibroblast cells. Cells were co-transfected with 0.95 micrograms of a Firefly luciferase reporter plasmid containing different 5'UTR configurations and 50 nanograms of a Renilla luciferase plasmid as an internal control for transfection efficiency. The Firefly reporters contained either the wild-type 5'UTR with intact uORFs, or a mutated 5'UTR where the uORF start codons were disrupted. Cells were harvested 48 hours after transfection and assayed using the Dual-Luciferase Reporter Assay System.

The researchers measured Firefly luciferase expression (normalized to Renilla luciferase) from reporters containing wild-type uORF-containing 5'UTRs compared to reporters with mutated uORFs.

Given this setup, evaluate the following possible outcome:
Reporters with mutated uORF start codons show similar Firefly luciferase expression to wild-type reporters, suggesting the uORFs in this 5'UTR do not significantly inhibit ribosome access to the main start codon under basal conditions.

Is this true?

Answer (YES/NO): NO